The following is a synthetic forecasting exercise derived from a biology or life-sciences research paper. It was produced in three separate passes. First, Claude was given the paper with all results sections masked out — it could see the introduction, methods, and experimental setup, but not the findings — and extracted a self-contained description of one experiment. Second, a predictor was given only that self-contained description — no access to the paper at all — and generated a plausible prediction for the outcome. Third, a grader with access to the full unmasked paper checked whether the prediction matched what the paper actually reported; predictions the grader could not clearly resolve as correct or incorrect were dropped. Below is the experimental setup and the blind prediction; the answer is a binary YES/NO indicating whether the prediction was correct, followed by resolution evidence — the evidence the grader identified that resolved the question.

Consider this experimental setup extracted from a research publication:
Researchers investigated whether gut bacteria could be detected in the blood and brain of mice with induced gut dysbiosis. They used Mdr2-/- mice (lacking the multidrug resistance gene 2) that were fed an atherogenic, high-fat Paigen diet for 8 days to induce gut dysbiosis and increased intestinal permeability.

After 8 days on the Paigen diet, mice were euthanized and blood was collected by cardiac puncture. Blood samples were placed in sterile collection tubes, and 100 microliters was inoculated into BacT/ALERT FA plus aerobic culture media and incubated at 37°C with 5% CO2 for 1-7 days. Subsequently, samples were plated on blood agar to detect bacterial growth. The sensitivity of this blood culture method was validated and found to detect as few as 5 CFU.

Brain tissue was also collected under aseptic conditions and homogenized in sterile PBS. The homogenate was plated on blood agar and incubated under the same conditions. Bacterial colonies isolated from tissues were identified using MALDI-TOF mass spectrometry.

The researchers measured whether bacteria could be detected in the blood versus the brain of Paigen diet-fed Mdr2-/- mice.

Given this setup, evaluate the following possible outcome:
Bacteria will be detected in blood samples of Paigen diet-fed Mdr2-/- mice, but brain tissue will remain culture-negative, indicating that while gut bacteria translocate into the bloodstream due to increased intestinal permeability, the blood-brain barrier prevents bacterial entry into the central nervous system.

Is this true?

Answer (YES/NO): NO